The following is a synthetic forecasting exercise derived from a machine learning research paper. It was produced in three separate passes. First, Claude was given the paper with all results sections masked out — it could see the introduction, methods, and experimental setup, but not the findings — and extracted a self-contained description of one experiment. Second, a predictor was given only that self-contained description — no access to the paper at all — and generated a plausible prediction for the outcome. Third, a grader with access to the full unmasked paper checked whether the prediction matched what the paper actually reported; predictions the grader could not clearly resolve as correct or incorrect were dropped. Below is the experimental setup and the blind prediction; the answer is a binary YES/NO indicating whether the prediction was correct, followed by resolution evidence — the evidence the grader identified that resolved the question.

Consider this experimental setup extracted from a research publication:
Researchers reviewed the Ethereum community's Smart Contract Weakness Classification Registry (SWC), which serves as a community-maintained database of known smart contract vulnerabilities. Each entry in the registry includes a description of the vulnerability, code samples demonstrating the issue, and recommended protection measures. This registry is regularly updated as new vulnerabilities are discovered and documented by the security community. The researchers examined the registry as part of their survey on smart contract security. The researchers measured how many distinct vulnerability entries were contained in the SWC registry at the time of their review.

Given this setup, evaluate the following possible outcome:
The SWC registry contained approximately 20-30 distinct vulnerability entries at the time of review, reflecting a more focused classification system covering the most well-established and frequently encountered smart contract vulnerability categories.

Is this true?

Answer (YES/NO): NO